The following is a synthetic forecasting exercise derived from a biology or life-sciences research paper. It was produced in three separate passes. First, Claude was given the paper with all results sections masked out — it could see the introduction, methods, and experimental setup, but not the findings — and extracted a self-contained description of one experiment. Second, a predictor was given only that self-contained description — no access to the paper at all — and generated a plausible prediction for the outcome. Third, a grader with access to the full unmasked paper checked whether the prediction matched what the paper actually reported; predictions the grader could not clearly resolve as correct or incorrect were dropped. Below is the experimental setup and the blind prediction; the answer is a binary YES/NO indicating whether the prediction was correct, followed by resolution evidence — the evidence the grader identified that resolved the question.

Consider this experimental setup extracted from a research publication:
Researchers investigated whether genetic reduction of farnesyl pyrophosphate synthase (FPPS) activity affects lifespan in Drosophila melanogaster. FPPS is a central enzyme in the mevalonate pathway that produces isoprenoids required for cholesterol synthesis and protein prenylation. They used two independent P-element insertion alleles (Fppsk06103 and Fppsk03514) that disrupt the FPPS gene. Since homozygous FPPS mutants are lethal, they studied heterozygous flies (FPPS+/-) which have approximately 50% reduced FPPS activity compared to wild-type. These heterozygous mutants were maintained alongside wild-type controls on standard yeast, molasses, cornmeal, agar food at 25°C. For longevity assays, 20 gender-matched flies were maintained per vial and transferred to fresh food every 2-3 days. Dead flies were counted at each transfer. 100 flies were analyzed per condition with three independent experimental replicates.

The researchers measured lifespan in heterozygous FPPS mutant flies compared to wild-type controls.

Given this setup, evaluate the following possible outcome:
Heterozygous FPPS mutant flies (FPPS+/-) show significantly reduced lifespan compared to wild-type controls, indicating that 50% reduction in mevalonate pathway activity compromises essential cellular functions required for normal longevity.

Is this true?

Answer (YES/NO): NO